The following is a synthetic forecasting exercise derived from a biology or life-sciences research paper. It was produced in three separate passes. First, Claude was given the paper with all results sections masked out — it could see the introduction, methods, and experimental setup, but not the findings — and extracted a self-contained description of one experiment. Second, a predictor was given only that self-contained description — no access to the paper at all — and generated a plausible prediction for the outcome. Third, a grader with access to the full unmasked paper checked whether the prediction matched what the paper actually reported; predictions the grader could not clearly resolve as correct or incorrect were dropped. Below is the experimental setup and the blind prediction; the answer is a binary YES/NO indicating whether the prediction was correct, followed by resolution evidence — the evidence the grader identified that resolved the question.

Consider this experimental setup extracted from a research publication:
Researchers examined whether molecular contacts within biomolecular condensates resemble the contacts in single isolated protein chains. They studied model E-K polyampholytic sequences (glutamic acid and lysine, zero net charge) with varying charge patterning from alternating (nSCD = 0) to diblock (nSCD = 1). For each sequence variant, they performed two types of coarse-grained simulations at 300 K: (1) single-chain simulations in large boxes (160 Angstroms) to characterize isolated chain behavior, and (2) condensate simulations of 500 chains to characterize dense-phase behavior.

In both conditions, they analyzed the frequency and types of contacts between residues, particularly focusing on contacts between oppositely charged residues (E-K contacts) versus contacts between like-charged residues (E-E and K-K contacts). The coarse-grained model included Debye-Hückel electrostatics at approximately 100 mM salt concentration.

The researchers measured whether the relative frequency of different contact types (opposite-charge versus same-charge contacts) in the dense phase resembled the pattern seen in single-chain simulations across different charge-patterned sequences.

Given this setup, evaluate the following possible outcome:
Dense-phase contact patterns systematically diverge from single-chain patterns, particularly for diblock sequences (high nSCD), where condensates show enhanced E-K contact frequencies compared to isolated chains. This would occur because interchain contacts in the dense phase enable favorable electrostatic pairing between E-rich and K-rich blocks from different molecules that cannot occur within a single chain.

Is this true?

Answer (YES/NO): NO